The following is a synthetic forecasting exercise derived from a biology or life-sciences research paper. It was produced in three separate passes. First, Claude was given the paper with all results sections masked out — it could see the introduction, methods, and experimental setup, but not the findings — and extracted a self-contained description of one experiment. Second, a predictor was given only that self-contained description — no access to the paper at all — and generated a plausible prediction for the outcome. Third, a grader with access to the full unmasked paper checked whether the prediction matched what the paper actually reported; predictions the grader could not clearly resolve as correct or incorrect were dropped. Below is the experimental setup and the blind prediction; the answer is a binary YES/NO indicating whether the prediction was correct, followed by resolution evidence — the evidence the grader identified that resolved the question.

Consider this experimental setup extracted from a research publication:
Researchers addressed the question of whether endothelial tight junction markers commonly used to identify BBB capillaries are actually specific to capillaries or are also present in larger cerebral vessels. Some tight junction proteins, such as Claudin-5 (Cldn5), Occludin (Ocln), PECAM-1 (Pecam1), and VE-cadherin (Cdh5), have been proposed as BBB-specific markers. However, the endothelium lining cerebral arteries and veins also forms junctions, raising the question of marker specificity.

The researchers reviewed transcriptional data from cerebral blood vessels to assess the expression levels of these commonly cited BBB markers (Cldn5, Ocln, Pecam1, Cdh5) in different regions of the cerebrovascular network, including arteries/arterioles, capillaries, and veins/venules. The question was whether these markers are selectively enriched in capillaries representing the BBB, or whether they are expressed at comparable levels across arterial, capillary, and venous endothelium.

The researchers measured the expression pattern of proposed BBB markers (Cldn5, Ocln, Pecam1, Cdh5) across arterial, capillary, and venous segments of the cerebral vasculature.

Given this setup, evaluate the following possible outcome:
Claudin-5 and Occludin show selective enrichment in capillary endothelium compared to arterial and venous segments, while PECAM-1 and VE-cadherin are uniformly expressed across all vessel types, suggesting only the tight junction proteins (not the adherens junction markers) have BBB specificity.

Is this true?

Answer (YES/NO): NO